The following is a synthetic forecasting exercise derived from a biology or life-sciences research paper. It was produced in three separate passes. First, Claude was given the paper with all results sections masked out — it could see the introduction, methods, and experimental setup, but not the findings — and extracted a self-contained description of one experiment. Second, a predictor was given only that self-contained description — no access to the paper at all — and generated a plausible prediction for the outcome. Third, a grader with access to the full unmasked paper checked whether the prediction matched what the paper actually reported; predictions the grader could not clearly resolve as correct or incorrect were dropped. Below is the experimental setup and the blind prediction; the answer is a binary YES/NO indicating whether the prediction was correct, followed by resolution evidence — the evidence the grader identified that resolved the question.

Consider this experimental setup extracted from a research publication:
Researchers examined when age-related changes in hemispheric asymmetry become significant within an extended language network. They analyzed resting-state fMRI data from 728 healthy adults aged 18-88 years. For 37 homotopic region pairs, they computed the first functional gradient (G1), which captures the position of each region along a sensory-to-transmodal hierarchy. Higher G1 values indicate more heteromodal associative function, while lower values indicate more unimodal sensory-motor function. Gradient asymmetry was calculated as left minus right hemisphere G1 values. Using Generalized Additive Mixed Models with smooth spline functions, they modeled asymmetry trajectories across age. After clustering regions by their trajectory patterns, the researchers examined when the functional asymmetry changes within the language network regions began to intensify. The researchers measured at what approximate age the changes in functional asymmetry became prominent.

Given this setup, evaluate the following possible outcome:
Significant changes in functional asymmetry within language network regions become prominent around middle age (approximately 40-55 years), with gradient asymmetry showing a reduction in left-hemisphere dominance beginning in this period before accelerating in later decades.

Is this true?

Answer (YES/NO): YES